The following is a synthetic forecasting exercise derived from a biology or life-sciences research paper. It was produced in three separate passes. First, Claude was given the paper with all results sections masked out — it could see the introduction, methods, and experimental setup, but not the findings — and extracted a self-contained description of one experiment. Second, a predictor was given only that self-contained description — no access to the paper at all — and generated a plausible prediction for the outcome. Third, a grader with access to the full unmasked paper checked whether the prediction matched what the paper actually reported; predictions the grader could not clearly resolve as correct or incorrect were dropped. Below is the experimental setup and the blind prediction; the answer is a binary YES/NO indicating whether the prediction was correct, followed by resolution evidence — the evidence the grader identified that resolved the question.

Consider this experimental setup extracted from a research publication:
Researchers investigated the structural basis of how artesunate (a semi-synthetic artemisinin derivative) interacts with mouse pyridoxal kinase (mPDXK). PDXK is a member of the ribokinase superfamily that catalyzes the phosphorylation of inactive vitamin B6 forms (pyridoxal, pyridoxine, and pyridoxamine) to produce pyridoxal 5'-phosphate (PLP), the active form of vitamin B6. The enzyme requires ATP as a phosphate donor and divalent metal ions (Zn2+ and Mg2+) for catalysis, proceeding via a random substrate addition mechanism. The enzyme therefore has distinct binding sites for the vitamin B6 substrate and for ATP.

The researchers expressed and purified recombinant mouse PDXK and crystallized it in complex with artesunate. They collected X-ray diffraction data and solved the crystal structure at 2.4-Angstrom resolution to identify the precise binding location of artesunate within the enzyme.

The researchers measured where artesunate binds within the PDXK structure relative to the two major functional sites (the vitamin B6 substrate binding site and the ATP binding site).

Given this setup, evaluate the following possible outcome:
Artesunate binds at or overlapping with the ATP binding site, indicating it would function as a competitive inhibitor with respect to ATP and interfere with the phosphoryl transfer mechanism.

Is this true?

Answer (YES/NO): NO